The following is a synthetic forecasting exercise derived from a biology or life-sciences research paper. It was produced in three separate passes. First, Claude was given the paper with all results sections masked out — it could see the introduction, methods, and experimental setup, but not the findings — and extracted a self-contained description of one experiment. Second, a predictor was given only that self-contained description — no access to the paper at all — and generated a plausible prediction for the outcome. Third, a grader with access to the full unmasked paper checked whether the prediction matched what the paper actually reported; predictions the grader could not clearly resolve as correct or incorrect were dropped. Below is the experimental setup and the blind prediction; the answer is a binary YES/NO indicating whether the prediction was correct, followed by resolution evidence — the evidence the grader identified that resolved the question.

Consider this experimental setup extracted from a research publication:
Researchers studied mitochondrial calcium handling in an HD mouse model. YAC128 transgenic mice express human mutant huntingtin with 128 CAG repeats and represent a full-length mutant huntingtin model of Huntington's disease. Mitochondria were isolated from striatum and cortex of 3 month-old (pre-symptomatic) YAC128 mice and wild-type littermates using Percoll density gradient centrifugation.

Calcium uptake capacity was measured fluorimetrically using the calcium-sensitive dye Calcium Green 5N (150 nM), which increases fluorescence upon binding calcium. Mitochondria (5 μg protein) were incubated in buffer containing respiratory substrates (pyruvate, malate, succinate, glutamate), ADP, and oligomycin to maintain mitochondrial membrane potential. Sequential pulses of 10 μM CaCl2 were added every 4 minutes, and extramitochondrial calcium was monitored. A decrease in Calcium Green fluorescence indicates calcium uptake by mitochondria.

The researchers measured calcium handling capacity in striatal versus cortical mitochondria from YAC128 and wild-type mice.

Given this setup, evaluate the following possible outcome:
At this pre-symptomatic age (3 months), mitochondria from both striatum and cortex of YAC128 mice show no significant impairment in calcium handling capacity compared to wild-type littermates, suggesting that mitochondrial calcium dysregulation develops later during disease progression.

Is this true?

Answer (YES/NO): NO